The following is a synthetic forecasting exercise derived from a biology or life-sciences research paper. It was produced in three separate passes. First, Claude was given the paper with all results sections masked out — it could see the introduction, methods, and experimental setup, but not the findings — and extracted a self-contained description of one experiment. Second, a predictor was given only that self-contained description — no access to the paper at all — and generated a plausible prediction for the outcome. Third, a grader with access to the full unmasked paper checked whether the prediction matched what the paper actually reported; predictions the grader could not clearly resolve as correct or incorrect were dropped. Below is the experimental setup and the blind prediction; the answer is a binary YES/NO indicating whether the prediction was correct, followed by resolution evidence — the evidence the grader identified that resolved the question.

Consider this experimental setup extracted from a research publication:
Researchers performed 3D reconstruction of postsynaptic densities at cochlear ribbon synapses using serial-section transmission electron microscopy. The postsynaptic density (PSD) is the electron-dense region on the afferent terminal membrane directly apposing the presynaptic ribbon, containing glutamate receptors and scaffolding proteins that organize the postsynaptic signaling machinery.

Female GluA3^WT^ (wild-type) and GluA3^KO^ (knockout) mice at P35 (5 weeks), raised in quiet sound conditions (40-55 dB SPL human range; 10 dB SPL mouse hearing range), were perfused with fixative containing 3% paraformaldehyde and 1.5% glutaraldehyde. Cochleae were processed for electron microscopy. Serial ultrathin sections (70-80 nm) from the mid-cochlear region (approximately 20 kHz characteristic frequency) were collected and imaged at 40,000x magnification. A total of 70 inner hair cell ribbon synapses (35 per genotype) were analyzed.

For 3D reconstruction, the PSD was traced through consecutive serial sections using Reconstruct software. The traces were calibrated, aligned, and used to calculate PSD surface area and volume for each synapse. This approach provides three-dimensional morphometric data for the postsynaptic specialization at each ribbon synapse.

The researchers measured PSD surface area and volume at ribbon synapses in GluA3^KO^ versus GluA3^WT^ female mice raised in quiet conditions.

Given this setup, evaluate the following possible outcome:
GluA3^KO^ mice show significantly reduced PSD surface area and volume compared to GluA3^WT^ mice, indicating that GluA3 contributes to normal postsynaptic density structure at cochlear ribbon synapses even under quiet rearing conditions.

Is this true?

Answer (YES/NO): NO